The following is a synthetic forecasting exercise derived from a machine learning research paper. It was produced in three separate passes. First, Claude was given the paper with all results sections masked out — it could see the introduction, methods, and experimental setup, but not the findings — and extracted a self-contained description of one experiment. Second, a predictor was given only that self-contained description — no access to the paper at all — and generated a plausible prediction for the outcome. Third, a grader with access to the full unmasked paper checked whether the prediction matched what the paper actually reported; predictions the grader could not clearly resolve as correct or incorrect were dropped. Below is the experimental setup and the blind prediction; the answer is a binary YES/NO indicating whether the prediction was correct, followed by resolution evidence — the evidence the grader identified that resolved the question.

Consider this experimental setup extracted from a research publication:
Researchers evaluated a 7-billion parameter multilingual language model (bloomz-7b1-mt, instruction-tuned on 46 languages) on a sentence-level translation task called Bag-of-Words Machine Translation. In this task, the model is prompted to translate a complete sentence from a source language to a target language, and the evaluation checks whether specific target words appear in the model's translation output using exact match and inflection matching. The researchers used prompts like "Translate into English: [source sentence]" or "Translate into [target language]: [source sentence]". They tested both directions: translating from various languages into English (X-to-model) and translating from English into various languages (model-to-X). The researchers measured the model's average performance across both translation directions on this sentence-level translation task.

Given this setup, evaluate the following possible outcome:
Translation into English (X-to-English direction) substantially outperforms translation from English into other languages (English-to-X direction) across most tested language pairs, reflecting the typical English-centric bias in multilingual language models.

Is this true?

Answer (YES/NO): NO